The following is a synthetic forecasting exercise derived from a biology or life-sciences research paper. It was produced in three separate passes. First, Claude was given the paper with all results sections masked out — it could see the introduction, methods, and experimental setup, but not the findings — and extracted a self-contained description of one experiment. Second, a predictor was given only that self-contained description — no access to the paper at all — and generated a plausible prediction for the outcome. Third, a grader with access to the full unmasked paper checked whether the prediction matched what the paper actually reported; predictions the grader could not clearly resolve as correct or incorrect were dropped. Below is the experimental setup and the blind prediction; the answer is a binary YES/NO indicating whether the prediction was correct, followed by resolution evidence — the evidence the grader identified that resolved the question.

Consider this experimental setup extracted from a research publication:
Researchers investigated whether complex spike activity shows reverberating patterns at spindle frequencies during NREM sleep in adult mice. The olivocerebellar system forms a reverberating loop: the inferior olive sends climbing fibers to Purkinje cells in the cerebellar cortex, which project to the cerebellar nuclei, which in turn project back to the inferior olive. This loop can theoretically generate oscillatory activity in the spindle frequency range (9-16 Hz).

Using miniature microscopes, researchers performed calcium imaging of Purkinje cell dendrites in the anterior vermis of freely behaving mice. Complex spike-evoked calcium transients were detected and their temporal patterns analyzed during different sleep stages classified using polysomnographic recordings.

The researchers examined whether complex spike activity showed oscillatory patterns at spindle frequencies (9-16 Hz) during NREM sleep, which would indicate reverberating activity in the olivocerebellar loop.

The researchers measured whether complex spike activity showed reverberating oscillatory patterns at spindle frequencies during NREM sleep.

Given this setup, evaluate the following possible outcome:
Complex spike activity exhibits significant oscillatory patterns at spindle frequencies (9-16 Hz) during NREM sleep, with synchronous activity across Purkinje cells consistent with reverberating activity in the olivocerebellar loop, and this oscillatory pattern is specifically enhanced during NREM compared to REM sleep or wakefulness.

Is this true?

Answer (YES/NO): NO